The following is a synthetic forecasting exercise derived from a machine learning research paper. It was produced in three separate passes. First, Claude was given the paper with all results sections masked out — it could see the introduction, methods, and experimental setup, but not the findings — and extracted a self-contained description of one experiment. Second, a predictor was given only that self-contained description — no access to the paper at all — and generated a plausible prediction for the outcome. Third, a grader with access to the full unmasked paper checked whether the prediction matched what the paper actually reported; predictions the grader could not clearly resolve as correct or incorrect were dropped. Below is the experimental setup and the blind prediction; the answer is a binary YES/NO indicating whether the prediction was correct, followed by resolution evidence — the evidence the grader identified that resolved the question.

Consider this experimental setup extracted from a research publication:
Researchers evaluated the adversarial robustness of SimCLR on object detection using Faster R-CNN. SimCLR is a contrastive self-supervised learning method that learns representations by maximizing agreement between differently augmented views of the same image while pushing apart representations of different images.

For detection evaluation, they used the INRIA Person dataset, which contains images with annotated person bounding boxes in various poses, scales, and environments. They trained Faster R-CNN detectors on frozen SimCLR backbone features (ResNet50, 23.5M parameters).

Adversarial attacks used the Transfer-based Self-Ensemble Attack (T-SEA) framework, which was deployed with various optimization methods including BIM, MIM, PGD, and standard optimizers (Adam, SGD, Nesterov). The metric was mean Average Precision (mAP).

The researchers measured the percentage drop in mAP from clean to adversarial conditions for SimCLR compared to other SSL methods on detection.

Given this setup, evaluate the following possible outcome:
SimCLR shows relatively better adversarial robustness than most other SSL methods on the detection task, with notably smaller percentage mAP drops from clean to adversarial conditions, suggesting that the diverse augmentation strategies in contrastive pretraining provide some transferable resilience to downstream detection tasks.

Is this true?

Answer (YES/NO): NO